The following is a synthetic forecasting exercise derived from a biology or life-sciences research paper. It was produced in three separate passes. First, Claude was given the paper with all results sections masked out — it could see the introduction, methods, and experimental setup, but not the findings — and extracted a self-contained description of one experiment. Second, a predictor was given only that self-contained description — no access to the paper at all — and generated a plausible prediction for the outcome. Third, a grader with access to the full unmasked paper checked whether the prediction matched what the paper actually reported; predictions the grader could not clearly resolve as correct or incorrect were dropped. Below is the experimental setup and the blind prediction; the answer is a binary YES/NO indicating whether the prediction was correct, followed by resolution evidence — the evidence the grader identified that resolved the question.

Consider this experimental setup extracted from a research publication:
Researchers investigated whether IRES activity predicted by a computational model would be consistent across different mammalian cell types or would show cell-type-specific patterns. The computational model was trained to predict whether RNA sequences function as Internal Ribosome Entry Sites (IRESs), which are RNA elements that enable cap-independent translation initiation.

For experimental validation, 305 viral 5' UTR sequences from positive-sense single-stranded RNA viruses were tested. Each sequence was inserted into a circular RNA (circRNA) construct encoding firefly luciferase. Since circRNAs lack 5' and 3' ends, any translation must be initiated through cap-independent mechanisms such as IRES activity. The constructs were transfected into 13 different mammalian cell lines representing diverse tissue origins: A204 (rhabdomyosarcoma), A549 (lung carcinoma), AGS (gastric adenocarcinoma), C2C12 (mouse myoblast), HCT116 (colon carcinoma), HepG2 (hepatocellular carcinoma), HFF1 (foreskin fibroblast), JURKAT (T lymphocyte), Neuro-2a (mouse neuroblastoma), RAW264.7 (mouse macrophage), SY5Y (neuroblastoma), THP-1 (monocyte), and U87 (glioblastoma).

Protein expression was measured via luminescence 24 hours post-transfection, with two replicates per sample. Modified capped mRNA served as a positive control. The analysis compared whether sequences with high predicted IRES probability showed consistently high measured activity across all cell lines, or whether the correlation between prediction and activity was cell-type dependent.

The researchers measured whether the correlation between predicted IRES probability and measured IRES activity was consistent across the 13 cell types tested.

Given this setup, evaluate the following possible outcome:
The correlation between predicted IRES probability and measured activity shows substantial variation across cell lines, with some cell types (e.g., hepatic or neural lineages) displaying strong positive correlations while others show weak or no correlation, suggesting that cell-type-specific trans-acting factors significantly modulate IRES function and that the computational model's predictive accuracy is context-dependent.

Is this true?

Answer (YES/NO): NO